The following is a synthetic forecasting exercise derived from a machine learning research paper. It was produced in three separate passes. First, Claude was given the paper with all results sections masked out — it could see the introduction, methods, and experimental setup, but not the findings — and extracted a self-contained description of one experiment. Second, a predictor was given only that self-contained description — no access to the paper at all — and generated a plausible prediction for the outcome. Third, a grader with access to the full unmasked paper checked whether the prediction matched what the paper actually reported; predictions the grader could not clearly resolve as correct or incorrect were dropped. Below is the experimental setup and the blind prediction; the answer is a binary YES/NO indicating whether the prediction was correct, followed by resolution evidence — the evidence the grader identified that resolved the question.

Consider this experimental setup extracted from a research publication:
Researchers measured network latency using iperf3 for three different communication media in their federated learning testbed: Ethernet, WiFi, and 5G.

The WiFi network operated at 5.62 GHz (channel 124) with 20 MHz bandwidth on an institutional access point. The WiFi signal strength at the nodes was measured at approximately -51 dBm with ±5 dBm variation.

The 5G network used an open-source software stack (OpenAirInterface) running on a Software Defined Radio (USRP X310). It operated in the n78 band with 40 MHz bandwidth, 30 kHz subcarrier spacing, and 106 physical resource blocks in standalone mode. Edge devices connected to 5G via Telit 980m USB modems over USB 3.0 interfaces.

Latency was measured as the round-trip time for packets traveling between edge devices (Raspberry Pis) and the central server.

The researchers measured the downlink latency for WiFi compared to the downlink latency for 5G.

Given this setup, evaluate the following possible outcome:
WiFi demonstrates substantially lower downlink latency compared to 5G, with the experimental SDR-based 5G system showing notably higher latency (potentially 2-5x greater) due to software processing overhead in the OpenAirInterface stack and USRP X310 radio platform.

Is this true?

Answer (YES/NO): NO